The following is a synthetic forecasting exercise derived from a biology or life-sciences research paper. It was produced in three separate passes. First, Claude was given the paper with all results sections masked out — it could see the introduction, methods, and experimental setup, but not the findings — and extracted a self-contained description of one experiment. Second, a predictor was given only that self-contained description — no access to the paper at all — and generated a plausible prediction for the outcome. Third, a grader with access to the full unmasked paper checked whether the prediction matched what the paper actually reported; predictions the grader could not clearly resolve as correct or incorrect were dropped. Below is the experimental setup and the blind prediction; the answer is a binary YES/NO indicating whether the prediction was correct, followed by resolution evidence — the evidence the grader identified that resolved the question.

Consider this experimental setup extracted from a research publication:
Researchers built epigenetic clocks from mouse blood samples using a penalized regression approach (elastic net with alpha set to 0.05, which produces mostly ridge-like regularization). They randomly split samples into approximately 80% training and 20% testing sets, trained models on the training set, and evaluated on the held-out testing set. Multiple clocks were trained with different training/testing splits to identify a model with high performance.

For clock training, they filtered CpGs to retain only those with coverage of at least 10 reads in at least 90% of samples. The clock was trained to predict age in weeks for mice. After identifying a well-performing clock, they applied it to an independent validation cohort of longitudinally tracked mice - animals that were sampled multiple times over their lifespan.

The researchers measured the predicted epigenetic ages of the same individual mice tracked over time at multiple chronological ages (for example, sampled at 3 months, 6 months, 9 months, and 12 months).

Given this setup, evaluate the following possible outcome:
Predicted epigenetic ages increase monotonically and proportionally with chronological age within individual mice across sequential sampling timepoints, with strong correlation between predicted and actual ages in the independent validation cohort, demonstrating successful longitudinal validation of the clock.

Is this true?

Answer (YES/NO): NO